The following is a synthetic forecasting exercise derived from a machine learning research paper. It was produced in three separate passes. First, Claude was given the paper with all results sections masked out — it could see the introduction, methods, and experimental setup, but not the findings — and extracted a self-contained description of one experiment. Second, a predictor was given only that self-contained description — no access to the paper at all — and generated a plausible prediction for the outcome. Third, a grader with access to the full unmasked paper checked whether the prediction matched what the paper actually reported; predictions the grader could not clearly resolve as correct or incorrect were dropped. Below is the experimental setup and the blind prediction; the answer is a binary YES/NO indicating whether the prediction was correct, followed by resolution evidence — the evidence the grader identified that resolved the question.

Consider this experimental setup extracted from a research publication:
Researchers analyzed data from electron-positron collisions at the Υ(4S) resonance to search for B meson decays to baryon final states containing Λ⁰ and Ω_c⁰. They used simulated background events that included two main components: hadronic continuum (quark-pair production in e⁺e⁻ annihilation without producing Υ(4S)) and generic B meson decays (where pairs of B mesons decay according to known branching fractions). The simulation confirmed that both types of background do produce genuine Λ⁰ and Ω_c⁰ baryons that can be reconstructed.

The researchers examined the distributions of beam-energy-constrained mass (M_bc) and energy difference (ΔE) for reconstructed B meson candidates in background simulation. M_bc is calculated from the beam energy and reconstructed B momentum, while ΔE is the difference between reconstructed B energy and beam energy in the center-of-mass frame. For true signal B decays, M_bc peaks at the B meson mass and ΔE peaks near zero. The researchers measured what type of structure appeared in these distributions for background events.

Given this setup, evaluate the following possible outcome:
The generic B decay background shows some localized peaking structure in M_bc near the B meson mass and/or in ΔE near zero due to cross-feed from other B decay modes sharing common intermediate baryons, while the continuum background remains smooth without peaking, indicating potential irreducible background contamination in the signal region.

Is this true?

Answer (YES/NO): NO